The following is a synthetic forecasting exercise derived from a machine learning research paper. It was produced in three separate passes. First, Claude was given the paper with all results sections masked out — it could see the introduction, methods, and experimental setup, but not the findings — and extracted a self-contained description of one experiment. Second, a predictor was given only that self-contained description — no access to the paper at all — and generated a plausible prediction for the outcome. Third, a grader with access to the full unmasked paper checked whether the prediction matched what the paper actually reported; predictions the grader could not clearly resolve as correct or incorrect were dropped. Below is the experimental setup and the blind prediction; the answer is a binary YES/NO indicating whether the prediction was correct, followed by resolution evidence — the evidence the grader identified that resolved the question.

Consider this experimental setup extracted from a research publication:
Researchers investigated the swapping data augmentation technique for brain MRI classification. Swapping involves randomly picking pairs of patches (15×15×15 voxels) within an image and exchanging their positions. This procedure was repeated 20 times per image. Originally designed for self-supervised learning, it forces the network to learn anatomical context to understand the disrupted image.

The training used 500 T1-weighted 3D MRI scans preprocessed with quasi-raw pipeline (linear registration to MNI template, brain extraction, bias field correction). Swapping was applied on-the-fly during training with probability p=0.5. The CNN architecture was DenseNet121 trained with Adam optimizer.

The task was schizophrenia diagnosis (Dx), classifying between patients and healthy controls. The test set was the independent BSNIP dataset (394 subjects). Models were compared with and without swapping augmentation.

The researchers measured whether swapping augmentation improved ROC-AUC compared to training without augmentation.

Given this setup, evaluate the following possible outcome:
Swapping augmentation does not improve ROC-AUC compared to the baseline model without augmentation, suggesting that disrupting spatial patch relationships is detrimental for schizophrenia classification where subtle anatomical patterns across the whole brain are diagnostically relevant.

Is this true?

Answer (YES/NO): YES